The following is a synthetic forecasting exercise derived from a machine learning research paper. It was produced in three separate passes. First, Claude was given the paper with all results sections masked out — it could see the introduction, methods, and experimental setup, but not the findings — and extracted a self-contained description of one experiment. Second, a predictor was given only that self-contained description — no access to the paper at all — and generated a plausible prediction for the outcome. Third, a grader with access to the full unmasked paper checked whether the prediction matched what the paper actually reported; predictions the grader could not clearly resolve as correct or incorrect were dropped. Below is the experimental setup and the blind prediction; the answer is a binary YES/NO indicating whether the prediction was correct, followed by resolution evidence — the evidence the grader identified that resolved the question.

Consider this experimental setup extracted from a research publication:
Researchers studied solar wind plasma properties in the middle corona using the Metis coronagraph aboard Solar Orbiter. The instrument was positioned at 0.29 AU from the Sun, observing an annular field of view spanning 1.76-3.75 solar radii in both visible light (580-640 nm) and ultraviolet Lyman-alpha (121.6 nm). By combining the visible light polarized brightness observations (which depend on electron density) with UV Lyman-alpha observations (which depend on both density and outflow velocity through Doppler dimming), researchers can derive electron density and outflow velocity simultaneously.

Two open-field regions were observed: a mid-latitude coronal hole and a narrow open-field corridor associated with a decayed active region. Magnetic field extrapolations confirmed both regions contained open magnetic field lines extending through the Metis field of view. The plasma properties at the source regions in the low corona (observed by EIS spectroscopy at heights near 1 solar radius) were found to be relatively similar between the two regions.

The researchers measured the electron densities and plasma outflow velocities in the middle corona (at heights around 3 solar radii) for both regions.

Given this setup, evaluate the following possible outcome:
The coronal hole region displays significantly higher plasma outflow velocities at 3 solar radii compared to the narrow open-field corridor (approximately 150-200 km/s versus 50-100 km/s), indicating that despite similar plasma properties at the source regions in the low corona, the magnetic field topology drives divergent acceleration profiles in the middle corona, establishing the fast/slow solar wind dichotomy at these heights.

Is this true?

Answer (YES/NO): NO